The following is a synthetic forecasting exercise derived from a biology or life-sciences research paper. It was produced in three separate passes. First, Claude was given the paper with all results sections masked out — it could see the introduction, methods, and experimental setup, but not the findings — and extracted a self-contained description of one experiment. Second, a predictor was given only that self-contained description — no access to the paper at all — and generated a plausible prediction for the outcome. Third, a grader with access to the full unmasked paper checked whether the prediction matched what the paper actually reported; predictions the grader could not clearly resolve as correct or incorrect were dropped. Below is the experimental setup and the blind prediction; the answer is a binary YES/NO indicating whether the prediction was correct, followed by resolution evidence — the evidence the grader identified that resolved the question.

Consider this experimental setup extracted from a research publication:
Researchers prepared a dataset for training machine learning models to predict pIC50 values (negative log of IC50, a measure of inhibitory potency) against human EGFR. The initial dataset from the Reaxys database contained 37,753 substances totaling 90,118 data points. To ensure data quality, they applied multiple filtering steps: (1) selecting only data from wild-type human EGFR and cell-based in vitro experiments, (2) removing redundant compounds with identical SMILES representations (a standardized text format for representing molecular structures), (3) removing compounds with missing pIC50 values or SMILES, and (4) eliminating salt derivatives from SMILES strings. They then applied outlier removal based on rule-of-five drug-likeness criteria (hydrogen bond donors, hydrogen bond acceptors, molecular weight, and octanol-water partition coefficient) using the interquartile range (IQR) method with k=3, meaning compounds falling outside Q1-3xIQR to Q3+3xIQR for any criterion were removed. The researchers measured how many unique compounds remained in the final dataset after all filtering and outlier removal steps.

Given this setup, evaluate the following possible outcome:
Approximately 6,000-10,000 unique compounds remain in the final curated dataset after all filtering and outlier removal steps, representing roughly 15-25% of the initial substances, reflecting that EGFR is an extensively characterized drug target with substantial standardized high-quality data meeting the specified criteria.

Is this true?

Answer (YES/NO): NO